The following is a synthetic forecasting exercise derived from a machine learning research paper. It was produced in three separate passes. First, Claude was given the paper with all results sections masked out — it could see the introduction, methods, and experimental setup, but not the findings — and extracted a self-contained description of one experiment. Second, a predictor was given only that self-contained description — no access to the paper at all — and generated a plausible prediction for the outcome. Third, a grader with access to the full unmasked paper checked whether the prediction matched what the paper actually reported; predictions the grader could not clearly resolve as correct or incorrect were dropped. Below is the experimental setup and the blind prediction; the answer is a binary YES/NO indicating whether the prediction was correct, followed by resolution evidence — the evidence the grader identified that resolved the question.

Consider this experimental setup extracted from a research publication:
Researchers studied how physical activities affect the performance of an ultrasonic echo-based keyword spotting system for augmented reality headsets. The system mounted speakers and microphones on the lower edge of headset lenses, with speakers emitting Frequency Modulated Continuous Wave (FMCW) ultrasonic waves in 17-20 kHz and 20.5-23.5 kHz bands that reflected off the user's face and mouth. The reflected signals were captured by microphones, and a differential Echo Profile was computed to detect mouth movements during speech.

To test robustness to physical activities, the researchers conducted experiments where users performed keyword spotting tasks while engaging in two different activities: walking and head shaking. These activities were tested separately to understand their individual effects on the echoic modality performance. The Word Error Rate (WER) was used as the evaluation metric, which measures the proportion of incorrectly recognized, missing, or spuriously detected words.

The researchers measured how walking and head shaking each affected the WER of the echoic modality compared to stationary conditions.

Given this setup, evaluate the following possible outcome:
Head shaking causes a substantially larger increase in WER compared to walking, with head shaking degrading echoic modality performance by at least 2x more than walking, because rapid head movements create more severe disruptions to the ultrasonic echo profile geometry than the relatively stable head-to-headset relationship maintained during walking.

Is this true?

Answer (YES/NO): NO